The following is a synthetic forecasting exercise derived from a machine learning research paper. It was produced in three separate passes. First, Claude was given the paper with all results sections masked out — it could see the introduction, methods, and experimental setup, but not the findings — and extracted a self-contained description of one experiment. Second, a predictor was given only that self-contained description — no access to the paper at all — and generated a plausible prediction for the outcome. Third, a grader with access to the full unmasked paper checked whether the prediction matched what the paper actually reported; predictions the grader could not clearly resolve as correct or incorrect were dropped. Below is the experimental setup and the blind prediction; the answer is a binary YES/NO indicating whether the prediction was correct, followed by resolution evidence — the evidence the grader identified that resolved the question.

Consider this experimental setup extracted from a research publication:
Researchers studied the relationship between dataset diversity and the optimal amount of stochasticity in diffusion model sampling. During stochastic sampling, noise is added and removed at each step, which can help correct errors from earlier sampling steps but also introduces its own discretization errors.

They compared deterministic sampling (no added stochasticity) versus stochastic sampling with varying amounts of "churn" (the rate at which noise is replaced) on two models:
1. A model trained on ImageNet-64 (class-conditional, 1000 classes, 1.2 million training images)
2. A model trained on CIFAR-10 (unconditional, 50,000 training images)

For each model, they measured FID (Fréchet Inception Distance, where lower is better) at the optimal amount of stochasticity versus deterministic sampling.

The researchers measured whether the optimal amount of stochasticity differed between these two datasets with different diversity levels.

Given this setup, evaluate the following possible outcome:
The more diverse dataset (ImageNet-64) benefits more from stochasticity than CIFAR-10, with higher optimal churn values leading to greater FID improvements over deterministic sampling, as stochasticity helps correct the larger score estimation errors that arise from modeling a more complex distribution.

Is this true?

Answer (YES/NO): YES